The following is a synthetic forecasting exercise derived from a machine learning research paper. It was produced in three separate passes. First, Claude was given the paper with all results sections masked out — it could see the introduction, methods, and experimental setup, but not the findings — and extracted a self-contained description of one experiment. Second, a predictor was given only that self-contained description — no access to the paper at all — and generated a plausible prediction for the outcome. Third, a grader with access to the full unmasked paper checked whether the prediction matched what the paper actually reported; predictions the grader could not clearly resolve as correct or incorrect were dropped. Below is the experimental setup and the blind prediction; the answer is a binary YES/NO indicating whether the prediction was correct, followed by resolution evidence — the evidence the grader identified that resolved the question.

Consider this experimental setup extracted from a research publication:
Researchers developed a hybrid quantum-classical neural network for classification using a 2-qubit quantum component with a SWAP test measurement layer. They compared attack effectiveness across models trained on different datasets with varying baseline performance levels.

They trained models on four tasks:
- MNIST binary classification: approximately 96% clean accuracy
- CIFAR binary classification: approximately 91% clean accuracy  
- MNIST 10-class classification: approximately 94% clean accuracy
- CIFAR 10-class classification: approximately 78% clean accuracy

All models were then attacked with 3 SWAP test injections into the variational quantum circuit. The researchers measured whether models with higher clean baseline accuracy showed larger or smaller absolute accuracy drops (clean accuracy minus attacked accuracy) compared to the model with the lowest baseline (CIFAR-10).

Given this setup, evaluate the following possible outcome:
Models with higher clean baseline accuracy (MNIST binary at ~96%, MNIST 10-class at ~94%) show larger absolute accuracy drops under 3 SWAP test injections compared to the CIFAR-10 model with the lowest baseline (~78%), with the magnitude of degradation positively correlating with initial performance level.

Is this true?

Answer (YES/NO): YES